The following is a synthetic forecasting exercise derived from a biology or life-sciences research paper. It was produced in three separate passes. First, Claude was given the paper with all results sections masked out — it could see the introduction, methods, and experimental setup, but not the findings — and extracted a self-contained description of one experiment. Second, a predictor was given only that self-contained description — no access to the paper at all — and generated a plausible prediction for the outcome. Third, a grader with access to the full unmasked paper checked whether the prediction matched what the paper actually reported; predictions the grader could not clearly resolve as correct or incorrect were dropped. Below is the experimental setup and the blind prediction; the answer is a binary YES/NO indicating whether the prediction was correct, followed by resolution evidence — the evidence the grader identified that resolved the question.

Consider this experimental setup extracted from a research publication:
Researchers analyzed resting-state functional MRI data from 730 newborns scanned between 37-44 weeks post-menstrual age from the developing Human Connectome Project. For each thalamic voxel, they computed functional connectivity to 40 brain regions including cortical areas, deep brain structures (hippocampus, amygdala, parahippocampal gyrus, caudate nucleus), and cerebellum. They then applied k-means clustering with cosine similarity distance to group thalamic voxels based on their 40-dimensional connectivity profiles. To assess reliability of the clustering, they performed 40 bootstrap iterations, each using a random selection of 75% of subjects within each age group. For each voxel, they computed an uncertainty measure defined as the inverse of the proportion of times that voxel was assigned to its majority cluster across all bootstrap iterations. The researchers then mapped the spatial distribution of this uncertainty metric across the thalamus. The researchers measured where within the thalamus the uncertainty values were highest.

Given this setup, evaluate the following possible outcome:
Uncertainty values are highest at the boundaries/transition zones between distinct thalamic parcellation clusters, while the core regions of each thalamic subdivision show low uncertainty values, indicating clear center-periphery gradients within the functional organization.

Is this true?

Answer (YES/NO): YES